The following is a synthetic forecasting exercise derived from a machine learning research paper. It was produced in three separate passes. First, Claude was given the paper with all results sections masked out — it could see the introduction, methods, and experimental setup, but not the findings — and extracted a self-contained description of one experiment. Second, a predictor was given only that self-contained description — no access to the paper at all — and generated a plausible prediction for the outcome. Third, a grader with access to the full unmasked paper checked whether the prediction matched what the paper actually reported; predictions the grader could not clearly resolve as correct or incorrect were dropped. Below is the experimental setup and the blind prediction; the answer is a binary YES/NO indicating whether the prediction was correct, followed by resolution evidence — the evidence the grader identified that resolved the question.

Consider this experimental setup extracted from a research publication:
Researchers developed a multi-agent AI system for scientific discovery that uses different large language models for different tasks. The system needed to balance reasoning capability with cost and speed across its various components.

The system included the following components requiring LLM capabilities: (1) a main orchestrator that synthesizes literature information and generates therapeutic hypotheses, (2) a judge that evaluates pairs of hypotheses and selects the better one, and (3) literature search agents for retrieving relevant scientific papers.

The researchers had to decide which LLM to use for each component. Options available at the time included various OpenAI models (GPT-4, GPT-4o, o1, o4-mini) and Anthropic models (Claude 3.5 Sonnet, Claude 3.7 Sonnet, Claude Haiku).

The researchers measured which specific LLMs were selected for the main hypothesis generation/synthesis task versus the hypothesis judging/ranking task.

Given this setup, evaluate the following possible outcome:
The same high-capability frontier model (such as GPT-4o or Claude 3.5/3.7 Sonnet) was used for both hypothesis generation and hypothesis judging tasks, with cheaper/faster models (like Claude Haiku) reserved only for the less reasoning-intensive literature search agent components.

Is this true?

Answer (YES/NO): NO